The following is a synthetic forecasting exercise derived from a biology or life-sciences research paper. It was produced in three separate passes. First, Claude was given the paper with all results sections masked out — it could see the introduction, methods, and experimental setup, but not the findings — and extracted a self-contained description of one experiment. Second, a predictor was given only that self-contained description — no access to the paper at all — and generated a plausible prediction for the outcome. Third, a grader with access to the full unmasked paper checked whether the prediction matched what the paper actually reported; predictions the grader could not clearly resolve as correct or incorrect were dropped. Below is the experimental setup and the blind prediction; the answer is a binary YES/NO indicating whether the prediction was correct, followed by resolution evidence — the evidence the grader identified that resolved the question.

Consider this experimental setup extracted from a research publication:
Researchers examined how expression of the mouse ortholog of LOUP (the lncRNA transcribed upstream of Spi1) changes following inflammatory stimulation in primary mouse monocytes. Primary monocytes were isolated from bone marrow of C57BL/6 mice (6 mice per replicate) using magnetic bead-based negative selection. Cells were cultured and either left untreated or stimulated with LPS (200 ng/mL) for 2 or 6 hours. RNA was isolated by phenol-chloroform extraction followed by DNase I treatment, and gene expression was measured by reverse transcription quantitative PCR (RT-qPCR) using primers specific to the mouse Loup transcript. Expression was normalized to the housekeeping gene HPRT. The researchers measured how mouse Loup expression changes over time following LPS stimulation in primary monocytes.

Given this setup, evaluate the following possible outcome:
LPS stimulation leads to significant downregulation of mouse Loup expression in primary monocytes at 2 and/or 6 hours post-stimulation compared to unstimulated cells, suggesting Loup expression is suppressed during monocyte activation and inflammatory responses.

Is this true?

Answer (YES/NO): YES